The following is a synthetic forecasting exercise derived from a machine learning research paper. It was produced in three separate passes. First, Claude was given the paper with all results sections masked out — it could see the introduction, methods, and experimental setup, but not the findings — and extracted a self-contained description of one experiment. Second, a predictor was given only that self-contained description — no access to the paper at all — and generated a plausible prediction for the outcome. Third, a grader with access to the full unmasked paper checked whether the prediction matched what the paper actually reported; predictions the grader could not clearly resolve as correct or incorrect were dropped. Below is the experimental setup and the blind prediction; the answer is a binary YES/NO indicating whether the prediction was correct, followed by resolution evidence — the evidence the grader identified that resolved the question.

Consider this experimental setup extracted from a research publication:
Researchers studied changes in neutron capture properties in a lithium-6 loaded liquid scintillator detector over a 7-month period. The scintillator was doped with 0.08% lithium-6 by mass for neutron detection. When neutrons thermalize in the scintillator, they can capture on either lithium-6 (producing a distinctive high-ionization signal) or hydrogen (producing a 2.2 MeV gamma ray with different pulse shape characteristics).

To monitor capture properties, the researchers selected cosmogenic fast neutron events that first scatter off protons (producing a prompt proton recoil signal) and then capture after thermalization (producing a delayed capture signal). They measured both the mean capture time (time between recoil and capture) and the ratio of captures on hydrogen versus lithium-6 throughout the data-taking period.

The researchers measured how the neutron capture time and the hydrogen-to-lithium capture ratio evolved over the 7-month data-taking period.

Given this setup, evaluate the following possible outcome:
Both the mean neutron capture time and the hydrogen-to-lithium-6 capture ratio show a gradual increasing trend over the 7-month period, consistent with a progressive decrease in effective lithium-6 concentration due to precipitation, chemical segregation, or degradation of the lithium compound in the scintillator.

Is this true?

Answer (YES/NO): YES